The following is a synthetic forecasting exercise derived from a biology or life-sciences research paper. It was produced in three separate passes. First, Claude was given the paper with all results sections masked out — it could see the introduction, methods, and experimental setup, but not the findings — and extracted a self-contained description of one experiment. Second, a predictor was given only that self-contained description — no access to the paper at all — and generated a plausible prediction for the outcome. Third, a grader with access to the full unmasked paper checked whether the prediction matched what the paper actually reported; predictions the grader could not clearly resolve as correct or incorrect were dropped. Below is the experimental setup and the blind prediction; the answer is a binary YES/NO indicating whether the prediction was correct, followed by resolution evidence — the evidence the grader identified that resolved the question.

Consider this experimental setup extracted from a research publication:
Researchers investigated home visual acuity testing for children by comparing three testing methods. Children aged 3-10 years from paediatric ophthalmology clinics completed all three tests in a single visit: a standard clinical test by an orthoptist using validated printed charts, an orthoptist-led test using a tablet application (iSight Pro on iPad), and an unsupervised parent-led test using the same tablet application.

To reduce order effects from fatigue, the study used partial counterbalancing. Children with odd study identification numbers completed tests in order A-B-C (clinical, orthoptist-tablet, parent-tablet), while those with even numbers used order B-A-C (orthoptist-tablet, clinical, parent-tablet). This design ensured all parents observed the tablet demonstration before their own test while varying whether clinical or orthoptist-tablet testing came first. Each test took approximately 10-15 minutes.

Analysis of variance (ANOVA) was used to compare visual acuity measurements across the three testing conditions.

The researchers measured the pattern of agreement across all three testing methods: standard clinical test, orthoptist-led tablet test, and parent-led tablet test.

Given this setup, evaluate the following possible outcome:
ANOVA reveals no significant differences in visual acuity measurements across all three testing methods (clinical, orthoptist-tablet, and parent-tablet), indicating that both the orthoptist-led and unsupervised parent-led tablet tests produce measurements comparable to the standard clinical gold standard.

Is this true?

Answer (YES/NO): NO